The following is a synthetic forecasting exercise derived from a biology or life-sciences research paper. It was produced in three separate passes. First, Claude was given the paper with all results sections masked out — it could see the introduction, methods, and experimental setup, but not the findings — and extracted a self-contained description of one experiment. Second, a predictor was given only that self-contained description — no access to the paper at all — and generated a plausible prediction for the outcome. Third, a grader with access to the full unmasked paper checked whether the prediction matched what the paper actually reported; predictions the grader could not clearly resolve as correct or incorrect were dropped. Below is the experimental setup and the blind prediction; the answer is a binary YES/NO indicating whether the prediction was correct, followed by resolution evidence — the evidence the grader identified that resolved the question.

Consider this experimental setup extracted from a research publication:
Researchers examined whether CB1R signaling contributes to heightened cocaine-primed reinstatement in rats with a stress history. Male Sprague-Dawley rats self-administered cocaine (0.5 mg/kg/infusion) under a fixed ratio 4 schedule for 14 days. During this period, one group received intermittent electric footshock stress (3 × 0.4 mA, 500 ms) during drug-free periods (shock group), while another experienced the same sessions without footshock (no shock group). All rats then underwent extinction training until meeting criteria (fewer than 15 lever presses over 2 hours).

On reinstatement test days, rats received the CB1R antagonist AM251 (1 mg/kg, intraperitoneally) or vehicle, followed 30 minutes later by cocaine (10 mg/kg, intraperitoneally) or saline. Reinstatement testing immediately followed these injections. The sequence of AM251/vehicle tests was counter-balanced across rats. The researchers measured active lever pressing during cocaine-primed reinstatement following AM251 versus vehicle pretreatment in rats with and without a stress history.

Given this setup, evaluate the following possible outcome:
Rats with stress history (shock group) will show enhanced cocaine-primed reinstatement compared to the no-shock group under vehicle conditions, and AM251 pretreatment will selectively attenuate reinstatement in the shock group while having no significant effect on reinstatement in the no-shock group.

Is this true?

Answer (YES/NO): YES